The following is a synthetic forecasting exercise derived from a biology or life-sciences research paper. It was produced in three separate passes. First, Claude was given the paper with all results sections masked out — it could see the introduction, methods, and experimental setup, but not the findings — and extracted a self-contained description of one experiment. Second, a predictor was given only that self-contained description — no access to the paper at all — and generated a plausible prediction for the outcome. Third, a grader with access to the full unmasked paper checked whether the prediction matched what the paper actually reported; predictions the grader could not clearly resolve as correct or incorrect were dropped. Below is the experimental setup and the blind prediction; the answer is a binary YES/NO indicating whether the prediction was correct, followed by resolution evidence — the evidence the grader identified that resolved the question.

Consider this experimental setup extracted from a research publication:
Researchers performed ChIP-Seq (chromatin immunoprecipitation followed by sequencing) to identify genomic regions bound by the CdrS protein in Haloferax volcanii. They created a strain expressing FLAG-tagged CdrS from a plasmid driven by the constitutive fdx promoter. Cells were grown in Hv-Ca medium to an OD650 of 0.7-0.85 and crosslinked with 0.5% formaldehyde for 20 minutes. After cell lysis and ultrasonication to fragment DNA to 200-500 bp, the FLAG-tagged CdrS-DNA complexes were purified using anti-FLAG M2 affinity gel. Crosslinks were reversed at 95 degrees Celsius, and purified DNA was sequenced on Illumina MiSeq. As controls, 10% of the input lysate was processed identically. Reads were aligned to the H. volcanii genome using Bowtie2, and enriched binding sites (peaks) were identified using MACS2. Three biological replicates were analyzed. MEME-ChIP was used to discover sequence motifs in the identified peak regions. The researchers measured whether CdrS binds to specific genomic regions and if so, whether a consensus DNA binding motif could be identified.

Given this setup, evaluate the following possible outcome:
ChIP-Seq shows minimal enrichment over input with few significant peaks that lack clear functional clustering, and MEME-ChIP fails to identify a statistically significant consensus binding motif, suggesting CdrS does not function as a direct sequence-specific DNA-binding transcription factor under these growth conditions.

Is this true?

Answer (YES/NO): NO